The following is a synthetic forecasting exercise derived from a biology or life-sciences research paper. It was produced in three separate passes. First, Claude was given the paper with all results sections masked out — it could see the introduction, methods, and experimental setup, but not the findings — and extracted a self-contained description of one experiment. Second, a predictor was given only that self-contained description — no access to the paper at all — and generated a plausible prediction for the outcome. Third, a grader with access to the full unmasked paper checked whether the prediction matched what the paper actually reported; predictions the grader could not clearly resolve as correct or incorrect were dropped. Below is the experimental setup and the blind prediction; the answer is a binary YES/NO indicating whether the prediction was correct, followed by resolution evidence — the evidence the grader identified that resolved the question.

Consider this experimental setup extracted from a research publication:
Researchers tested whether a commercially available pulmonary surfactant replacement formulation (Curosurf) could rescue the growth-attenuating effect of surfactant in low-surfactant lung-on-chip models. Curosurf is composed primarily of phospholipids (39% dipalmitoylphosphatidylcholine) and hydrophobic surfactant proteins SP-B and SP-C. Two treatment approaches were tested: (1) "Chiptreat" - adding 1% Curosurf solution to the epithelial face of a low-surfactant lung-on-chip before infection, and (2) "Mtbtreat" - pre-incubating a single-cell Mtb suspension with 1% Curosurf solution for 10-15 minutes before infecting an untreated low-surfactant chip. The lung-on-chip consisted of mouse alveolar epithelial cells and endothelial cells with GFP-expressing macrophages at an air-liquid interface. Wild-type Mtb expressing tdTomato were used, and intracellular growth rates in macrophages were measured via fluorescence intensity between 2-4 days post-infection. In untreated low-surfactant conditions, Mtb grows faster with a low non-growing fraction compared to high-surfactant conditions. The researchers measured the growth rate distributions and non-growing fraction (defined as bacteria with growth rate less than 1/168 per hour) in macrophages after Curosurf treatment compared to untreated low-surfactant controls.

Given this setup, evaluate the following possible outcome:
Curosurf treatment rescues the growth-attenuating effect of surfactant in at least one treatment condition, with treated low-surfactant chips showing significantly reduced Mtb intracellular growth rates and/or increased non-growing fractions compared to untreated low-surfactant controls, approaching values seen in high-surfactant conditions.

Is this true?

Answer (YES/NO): YES